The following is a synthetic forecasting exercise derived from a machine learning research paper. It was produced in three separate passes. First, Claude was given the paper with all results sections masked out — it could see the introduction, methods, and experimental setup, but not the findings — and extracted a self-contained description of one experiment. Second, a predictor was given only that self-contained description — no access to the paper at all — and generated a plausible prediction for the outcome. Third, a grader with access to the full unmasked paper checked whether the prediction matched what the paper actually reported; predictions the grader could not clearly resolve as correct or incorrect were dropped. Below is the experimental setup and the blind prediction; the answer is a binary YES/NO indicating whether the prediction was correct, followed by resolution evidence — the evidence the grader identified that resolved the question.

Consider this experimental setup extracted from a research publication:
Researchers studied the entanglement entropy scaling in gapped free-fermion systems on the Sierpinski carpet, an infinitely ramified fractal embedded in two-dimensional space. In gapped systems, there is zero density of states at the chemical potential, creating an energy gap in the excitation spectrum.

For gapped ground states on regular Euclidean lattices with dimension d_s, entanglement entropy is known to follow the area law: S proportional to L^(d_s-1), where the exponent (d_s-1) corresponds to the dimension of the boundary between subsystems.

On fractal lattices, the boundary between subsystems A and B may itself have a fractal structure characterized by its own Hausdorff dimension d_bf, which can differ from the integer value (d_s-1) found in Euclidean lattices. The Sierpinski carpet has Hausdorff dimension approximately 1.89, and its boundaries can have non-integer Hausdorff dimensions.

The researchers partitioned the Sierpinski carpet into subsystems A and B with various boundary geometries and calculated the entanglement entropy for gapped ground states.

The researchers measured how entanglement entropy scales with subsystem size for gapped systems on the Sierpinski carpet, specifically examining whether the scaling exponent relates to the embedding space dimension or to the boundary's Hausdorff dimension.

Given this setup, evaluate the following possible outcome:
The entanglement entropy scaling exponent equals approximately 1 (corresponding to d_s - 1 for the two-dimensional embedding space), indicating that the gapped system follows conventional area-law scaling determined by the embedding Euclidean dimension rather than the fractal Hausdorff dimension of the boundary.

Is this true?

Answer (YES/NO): NO